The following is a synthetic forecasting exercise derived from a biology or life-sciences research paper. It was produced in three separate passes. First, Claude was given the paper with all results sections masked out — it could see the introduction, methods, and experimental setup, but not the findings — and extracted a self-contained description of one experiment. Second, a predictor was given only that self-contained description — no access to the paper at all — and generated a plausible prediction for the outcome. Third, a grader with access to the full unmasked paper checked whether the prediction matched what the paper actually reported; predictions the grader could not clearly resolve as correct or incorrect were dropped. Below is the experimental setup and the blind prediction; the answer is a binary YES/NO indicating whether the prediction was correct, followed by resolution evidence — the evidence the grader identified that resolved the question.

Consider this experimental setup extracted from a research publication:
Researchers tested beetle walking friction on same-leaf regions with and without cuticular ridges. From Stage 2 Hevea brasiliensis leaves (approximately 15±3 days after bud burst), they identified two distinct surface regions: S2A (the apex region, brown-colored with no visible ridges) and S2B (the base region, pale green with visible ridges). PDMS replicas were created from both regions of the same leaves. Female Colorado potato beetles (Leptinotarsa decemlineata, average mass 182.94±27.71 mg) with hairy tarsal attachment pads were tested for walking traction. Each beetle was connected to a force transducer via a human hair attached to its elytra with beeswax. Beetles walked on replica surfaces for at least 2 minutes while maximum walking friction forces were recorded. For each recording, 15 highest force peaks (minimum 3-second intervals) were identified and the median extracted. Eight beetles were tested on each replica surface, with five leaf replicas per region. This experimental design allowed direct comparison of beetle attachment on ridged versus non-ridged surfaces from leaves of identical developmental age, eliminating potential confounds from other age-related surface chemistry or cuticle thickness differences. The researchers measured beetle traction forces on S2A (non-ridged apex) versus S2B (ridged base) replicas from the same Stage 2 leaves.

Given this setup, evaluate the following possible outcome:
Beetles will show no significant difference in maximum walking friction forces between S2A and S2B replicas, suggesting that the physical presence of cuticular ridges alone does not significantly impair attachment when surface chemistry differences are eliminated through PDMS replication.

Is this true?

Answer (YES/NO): NO